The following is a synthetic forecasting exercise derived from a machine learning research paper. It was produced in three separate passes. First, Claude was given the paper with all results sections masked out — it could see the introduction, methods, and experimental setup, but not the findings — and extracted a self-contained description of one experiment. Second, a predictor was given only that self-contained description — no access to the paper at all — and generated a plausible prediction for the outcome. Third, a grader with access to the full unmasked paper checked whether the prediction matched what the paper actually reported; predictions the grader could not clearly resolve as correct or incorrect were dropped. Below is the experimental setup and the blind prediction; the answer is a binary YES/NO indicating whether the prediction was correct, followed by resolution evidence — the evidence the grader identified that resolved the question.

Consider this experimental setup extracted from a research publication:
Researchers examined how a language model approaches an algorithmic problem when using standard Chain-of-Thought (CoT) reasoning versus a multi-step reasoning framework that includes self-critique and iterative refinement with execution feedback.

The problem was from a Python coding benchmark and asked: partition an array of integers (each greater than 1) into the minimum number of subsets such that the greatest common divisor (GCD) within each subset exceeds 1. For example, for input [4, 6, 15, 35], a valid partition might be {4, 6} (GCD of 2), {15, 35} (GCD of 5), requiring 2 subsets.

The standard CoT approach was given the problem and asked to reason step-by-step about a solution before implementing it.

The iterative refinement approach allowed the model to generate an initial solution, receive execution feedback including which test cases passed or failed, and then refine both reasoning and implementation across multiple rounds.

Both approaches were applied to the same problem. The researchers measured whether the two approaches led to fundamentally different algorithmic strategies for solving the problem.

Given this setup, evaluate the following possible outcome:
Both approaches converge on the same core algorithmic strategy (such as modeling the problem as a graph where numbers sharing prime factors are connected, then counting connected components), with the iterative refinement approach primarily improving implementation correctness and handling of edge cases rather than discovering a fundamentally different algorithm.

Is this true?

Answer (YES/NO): NO